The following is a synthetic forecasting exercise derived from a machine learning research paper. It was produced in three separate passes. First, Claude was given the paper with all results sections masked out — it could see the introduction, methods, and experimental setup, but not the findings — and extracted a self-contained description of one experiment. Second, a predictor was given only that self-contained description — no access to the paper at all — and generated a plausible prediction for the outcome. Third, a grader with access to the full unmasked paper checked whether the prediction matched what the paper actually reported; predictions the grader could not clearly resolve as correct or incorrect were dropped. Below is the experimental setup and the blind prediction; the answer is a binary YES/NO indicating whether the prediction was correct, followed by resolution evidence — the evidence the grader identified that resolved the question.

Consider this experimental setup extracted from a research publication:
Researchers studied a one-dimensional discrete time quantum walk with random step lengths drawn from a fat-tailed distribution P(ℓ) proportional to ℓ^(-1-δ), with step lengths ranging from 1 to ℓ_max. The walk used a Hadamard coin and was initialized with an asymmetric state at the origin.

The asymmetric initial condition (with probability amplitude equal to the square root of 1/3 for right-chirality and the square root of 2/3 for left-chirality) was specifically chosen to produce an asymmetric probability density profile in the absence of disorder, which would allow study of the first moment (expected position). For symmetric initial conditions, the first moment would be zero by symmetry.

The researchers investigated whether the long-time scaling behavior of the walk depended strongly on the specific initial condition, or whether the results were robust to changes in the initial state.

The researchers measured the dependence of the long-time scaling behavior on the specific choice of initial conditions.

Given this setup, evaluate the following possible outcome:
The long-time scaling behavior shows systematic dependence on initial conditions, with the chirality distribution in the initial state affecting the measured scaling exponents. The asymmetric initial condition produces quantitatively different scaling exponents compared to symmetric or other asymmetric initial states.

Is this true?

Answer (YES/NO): NO